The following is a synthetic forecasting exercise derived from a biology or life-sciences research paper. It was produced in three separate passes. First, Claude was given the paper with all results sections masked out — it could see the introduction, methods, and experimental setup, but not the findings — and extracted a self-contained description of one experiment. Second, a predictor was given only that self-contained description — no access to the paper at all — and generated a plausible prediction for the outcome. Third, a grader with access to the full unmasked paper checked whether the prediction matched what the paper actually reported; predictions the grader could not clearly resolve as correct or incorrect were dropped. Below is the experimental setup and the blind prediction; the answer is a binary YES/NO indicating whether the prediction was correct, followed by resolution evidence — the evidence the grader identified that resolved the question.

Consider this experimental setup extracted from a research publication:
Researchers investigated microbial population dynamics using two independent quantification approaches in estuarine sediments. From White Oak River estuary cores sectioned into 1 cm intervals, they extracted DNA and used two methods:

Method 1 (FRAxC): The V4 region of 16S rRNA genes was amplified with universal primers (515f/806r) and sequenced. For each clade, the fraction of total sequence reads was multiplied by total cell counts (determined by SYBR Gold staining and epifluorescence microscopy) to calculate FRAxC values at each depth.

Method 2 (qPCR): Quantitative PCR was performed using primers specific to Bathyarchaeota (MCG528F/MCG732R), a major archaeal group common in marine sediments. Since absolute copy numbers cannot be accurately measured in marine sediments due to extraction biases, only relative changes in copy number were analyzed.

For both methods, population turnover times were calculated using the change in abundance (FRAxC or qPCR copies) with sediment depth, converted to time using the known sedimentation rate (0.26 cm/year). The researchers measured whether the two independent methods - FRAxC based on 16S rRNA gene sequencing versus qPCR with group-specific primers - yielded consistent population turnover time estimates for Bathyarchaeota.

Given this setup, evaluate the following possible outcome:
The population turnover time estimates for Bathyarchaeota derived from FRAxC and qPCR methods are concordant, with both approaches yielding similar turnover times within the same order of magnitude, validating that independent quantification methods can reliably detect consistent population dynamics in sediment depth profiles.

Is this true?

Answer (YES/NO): YES